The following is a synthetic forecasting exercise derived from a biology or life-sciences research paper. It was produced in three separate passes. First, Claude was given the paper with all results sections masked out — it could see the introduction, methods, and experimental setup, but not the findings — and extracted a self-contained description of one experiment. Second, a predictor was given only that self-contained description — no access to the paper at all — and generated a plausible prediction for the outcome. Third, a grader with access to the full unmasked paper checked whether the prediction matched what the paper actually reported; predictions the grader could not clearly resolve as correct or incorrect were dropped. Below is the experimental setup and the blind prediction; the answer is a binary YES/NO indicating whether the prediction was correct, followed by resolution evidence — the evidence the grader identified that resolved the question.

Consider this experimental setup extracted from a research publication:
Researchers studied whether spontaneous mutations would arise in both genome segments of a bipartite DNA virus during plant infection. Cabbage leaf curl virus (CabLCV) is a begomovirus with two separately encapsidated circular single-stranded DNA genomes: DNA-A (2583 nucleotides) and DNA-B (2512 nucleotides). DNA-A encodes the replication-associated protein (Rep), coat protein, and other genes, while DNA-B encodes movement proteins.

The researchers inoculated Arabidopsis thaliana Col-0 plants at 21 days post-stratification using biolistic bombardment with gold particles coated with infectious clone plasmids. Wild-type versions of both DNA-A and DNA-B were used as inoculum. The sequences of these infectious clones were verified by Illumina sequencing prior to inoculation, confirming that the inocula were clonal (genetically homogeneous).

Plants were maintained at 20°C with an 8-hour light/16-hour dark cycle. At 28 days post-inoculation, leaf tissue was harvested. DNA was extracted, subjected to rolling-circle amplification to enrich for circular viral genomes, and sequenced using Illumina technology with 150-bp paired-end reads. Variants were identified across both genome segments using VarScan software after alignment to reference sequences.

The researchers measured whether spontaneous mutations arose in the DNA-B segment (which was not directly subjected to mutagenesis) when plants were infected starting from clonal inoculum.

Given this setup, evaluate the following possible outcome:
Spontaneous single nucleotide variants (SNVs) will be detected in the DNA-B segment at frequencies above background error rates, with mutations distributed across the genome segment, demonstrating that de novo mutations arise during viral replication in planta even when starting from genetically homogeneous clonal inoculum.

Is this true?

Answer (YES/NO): YES